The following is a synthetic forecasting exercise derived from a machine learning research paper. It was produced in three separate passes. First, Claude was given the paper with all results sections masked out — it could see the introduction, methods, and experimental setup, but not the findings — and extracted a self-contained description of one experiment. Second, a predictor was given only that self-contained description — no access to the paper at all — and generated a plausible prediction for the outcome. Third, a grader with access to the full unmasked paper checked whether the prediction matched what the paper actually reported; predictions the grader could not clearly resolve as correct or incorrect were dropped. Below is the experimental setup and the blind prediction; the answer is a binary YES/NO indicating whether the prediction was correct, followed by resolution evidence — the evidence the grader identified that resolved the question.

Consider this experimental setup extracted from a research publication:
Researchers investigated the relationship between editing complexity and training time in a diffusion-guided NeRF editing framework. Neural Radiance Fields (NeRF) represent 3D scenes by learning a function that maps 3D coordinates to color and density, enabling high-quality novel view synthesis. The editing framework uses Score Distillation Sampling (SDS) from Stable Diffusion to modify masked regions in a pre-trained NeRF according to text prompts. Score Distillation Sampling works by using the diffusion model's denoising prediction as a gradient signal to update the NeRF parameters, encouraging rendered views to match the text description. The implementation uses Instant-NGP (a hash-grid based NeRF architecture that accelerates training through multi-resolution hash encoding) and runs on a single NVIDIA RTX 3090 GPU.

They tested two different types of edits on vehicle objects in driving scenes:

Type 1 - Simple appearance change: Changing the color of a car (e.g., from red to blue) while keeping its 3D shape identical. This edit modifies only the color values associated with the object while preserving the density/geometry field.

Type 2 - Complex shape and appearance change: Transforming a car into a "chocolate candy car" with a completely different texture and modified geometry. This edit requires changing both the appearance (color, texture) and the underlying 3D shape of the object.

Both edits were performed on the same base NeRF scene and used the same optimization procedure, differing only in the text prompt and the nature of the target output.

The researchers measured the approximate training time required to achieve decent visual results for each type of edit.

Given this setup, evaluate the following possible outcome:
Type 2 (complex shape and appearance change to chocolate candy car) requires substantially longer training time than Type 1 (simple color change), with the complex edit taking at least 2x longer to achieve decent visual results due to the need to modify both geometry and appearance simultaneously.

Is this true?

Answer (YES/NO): YES